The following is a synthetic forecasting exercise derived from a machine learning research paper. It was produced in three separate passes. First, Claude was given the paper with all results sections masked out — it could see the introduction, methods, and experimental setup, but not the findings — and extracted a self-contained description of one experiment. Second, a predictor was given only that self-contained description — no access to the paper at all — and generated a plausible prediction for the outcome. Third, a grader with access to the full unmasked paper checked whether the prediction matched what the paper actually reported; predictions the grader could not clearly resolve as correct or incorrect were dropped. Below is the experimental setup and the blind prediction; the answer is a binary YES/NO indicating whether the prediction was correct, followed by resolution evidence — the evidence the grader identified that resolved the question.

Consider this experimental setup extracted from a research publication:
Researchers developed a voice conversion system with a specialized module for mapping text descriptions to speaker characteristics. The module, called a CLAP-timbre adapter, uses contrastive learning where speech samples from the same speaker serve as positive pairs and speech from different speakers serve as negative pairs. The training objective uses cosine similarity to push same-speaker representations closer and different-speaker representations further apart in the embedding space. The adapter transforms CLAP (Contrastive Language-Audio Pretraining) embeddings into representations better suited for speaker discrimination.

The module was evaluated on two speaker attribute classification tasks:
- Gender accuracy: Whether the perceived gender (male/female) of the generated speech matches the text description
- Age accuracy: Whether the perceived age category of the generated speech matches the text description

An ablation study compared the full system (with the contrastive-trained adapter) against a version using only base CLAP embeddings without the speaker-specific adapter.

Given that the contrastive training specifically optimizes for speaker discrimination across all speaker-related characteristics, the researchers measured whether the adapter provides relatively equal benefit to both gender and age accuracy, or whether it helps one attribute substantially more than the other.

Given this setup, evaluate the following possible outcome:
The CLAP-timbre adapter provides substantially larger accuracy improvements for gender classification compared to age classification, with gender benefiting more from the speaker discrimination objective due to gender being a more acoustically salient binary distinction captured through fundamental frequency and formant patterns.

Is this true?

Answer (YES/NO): NO